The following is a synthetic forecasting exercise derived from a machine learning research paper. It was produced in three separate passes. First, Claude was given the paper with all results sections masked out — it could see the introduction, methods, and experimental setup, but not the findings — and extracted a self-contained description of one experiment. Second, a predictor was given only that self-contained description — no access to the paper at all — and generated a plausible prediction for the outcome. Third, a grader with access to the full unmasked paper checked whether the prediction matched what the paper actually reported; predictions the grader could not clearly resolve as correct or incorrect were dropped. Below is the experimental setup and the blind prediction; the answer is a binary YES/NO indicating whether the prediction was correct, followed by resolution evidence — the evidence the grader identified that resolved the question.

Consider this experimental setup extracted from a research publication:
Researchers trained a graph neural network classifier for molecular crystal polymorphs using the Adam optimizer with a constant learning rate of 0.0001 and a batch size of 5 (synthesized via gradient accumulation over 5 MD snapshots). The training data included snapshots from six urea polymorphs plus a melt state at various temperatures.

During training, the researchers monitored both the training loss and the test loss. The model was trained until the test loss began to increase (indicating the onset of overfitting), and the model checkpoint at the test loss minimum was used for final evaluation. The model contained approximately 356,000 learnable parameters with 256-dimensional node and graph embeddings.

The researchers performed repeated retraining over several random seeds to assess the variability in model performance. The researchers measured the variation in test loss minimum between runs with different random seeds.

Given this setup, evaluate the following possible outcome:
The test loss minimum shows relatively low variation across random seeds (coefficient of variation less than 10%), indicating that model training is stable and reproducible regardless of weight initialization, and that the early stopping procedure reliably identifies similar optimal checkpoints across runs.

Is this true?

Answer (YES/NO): YES